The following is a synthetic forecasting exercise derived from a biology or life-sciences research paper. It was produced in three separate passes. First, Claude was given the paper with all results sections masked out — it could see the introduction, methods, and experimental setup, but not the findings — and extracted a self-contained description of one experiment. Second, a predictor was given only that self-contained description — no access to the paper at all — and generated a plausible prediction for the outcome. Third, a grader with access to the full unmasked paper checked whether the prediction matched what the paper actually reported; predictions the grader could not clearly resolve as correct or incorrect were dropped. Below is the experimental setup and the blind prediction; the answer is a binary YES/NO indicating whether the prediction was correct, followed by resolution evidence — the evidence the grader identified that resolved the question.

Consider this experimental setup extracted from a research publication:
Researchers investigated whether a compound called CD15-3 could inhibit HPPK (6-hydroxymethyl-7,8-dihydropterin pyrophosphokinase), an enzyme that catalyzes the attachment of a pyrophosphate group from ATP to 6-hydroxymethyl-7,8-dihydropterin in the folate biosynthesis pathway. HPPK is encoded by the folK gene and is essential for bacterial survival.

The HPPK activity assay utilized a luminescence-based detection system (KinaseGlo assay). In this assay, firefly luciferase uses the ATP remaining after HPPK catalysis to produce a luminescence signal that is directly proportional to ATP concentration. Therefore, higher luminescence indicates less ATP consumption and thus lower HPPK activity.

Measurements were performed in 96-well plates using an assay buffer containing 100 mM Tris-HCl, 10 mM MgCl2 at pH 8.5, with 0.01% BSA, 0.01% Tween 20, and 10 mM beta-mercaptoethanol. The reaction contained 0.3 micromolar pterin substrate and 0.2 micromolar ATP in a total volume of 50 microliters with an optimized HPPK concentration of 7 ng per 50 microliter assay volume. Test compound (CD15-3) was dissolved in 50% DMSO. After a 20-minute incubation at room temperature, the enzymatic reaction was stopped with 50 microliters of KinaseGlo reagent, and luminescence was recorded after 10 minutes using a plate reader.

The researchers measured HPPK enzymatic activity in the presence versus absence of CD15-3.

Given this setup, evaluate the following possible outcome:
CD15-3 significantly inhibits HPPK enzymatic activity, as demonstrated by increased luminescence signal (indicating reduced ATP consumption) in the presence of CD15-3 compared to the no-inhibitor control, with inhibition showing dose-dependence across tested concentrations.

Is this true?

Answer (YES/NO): YES